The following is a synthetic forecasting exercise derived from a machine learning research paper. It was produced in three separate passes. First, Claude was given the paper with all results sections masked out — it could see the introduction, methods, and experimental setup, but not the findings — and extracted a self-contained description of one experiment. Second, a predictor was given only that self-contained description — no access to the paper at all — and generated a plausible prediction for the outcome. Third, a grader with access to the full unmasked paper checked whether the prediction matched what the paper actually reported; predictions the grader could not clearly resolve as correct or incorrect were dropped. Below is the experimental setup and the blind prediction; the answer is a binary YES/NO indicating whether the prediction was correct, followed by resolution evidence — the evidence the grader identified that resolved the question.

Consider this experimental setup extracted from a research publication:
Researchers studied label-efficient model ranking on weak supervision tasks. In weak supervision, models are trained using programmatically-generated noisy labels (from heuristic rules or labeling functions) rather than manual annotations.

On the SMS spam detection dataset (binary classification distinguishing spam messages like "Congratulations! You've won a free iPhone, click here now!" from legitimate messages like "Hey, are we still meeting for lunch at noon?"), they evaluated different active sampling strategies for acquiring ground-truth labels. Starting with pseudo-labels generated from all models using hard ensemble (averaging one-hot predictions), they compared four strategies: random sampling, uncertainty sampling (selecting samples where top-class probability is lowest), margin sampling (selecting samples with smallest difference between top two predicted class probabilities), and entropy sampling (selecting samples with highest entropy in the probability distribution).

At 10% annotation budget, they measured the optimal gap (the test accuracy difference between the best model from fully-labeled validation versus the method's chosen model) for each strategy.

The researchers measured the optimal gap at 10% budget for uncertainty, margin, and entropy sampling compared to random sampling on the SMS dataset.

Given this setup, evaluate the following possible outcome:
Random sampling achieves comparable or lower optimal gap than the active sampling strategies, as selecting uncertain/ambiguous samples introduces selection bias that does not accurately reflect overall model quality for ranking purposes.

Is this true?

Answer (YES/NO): NO